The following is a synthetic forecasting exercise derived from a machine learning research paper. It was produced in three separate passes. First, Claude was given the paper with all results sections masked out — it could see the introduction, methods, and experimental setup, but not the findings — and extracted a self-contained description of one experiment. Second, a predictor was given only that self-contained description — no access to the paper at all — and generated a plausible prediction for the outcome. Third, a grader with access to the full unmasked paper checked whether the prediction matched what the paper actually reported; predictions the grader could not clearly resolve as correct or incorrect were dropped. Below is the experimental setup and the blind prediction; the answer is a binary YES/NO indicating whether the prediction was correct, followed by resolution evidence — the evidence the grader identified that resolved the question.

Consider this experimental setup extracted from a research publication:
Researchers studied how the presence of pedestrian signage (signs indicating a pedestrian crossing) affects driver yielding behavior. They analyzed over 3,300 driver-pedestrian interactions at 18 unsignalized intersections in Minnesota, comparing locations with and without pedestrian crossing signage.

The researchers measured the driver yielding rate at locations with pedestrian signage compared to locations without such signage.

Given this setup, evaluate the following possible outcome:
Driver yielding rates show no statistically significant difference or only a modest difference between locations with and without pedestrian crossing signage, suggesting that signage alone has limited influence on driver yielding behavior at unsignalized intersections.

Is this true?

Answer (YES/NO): NO